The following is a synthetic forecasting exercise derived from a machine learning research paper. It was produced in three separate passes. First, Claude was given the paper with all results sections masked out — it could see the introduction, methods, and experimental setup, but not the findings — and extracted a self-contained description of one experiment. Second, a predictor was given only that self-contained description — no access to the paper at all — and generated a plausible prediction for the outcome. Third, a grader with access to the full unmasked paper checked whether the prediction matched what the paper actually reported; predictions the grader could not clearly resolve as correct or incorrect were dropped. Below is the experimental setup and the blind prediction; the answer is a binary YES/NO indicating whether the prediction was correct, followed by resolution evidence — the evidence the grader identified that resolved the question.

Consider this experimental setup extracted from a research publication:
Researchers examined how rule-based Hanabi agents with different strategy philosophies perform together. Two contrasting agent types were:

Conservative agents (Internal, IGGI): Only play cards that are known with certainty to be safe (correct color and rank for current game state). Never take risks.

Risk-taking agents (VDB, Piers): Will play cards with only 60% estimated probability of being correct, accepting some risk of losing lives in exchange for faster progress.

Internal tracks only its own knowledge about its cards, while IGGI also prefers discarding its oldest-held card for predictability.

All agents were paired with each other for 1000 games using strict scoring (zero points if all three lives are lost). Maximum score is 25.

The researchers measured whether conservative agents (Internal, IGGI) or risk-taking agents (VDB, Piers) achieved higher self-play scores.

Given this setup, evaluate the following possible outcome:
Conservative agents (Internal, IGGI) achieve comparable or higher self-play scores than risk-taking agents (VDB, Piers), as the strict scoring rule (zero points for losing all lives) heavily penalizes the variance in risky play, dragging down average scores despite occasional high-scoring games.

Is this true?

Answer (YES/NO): NO